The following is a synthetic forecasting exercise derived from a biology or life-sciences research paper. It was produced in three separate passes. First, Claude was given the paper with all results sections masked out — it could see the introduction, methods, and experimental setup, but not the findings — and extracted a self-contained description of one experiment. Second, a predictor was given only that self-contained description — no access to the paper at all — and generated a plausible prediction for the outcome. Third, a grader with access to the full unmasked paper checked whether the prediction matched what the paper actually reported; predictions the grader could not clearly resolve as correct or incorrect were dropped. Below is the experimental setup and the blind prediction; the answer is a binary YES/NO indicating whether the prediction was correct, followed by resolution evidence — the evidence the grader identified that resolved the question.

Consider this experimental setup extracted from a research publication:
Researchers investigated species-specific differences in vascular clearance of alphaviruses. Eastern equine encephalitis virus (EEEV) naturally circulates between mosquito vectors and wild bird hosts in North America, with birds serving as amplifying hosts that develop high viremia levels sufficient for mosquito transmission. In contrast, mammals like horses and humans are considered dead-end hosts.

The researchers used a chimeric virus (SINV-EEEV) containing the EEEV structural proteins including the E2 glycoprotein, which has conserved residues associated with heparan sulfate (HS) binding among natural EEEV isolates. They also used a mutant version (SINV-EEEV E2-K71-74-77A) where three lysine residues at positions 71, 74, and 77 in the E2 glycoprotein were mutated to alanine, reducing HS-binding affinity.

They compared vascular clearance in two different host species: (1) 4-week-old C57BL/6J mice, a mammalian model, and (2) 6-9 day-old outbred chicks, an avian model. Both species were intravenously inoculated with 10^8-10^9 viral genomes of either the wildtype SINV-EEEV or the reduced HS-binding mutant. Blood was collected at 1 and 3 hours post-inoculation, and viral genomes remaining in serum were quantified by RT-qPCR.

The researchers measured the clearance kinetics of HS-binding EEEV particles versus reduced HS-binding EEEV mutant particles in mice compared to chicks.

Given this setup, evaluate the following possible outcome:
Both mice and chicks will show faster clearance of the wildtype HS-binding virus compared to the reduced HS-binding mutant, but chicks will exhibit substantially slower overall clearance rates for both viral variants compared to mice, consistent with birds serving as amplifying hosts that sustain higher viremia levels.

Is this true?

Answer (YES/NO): NO